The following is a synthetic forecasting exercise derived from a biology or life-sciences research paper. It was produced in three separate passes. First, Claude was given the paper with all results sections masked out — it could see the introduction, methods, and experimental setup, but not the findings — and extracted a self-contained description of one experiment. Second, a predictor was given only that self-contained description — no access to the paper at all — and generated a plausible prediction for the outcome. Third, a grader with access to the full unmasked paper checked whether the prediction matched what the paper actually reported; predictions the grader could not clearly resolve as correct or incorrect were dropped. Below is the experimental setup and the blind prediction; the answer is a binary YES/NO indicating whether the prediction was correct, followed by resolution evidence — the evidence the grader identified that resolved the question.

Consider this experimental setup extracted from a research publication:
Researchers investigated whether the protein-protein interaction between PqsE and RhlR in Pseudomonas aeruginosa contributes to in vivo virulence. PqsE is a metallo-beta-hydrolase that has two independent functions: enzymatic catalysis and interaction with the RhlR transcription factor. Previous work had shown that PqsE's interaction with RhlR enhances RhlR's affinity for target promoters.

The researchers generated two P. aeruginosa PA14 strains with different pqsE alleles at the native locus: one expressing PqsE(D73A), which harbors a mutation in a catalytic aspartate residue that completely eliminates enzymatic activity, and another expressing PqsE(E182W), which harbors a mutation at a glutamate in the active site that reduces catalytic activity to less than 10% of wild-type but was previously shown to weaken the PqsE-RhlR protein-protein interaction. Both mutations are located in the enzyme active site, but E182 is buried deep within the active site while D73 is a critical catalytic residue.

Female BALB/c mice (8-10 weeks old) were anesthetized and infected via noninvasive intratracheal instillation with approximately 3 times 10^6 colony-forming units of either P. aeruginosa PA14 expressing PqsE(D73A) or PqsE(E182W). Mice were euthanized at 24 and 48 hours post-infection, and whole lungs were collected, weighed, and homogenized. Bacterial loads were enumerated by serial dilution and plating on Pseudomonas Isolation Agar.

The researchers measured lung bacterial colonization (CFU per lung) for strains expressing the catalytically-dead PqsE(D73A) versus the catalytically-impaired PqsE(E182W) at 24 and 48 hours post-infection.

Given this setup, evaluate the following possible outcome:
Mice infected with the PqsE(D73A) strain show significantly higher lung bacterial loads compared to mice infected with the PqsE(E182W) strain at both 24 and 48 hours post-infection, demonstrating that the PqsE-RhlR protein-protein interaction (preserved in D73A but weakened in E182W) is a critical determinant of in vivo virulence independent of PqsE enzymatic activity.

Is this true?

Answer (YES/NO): NO